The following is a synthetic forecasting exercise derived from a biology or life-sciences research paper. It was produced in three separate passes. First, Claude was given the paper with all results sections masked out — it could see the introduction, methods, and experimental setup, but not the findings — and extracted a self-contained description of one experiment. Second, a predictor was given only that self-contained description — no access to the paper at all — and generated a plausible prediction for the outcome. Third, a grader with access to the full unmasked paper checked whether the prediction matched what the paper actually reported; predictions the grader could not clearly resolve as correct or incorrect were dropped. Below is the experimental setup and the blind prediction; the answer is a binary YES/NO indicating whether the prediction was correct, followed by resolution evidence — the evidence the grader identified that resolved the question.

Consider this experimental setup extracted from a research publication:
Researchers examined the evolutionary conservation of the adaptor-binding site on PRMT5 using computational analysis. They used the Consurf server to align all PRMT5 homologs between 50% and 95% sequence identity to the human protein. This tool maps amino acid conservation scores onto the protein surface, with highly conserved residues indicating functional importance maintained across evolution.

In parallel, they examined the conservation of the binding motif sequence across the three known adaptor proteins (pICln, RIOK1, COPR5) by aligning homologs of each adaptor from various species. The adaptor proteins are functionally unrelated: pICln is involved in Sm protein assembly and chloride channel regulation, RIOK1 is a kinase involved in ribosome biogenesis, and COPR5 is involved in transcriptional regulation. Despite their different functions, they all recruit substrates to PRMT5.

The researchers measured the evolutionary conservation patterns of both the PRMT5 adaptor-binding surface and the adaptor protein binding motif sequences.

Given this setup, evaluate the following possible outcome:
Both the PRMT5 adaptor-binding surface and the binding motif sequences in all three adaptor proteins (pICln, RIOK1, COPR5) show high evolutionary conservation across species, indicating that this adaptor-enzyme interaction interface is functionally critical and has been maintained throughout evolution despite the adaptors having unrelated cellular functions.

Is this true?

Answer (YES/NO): YES